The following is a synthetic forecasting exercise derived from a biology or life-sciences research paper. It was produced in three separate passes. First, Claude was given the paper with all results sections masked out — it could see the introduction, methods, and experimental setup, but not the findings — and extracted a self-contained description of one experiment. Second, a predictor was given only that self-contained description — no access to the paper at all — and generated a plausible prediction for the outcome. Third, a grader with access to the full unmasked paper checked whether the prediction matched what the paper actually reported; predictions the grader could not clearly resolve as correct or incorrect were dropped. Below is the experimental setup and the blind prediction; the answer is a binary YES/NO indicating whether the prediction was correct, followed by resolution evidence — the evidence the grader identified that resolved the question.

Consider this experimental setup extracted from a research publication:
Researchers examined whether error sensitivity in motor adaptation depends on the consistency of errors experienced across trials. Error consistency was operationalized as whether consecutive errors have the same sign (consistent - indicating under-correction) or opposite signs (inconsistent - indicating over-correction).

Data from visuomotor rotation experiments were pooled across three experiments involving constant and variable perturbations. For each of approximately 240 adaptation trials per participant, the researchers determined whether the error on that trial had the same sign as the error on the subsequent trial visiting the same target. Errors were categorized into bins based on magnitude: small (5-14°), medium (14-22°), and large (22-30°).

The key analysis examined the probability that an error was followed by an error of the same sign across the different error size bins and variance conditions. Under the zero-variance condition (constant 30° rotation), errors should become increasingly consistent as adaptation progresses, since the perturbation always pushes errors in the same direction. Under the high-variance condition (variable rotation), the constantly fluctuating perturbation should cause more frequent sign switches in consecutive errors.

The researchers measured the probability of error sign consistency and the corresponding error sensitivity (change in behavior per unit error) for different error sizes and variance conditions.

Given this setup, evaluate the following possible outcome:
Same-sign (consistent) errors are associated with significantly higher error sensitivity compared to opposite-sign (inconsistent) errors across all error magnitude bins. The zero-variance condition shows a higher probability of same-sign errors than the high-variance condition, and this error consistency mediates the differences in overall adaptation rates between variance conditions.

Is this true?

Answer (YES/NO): NO